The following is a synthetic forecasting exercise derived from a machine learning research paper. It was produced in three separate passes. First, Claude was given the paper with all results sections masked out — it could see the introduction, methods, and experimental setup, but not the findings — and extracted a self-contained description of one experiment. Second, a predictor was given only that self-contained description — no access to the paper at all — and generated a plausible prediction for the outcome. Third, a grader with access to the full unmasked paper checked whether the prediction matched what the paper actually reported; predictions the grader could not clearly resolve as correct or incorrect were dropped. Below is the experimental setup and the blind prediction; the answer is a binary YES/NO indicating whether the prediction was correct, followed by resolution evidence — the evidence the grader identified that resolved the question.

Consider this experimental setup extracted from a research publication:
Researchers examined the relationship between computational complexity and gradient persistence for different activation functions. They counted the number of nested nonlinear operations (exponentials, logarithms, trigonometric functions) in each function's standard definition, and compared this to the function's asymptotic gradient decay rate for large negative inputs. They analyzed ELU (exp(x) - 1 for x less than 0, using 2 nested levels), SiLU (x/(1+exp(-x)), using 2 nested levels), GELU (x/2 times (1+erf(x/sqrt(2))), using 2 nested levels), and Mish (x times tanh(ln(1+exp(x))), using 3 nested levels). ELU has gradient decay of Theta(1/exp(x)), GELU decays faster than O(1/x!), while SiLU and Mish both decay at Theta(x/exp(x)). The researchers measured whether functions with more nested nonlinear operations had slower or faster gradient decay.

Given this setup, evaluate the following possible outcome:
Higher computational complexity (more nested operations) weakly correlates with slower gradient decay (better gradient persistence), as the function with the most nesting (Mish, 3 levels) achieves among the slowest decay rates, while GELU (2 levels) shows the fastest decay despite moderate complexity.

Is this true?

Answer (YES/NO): NO